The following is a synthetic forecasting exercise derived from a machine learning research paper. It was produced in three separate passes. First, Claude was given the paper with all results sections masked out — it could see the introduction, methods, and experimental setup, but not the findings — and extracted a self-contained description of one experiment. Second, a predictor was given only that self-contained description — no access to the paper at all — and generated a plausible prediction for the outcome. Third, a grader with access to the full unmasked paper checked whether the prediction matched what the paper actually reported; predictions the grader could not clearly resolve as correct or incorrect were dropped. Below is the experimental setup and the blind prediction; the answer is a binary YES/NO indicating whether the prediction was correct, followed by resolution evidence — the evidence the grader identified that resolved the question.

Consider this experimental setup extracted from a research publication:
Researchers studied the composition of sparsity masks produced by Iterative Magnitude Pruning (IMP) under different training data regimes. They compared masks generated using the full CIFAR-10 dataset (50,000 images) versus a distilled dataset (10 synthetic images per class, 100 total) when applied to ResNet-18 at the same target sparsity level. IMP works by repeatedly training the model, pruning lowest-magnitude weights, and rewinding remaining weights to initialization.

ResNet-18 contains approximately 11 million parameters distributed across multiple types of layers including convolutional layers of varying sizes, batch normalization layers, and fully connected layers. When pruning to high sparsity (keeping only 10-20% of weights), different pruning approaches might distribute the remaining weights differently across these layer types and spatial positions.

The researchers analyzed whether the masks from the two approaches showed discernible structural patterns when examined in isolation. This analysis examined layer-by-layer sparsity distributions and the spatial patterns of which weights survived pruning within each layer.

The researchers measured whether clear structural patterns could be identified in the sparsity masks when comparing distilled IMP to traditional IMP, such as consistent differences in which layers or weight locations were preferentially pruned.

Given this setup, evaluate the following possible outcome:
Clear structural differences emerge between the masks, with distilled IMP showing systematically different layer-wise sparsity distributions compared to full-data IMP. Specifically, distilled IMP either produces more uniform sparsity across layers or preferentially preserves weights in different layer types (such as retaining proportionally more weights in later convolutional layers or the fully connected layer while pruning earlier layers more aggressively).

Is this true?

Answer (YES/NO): NO